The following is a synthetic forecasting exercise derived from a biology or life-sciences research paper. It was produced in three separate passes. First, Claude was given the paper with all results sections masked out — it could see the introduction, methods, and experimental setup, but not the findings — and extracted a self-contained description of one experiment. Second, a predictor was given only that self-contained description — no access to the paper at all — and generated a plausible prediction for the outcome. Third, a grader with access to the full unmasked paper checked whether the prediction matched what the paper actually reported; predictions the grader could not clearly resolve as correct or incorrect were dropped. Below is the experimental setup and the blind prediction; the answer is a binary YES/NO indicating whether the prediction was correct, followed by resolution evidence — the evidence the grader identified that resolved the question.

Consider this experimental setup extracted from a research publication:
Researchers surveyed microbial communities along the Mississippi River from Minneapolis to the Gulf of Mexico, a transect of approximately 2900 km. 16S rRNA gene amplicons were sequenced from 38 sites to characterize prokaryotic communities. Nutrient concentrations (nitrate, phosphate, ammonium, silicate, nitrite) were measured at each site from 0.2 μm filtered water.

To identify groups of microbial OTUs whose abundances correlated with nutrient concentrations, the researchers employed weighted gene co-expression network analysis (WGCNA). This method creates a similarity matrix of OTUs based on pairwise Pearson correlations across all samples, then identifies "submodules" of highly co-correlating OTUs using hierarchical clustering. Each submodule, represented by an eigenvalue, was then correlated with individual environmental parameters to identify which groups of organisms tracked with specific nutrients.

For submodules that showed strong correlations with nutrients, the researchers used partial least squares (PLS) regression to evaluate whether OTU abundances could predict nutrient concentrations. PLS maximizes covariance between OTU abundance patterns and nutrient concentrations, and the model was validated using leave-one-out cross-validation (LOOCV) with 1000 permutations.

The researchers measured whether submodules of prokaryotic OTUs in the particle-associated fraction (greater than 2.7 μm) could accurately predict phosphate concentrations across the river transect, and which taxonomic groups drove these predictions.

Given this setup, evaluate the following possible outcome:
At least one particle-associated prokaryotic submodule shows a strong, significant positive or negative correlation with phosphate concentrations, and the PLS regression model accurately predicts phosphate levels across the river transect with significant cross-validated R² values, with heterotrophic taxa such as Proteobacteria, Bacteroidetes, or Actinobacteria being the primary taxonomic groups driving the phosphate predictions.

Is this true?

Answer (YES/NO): NO